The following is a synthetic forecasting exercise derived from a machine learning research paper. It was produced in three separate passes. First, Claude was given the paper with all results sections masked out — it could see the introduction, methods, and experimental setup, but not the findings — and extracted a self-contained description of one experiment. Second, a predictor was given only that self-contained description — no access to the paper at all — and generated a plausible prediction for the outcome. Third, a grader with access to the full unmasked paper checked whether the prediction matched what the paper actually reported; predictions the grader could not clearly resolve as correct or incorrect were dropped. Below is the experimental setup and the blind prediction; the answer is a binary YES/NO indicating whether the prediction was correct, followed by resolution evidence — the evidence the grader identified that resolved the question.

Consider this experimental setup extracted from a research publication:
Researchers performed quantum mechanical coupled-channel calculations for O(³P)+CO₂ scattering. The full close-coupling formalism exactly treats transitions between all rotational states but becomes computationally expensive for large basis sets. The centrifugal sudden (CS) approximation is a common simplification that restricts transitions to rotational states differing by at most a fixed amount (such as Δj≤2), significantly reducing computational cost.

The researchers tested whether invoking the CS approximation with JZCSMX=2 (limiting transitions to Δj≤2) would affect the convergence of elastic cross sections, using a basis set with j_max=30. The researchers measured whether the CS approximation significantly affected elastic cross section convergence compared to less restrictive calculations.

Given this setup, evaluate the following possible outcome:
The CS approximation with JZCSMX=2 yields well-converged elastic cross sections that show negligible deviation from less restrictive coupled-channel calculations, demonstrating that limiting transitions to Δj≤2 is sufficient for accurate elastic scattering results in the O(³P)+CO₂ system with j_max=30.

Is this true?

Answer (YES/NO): YES